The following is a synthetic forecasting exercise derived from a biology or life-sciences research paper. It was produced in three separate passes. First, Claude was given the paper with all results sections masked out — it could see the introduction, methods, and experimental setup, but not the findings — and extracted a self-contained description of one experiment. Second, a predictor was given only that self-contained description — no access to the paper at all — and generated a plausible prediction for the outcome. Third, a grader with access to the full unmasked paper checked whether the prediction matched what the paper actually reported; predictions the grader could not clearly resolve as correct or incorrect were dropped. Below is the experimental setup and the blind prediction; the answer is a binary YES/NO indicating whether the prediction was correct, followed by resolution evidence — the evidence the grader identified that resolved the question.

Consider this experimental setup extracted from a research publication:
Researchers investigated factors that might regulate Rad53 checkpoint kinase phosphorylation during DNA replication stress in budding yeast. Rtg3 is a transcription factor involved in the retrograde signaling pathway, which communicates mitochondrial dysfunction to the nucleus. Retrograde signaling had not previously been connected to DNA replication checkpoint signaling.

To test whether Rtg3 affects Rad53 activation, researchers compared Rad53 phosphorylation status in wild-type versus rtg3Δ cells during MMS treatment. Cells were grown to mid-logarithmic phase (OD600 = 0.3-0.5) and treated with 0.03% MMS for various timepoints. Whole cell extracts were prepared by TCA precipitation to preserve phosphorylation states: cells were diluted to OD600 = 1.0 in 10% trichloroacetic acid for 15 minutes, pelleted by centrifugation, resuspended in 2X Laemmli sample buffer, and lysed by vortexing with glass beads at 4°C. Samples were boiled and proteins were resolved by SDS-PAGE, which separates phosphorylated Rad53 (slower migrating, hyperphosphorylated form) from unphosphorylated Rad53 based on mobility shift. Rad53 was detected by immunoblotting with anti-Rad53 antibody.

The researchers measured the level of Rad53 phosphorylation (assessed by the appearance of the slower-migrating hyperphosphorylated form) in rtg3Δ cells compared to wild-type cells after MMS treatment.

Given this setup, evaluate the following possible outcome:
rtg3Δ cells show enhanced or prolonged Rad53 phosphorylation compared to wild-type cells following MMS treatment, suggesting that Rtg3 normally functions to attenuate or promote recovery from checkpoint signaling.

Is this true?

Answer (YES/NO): NO